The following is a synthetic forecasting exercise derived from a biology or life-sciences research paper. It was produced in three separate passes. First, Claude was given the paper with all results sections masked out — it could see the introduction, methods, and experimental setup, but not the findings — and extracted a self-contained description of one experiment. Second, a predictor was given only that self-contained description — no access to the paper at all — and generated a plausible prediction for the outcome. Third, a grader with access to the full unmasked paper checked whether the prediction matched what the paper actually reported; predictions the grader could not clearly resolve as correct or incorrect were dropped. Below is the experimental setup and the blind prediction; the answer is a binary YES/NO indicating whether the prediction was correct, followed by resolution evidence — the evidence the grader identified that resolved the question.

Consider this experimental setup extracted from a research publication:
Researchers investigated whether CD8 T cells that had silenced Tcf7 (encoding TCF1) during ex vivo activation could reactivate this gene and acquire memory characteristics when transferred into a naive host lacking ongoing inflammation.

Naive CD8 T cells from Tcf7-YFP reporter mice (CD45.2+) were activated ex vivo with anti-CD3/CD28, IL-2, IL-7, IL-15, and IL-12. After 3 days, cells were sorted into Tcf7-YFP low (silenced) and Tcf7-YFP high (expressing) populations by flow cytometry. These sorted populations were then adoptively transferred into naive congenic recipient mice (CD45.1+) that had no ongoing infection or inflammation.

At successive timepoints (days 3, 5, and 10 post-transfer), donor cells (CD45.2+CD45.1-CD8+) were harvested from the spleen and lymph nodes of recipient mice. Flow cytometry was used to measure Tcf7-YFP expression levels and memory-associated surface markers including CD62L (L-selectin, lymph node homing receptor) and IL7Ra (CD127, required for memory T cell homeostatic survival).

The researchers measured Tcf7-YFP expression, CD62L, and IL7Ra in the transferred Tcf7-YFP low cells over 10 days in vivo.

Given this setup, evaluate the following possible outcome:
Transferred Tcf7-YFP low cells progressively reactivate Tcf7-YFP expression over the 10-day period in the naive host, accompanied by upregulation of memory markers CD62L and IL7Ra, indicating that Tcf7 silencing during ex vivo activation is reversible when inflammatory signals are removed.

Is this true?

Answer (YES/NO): YES